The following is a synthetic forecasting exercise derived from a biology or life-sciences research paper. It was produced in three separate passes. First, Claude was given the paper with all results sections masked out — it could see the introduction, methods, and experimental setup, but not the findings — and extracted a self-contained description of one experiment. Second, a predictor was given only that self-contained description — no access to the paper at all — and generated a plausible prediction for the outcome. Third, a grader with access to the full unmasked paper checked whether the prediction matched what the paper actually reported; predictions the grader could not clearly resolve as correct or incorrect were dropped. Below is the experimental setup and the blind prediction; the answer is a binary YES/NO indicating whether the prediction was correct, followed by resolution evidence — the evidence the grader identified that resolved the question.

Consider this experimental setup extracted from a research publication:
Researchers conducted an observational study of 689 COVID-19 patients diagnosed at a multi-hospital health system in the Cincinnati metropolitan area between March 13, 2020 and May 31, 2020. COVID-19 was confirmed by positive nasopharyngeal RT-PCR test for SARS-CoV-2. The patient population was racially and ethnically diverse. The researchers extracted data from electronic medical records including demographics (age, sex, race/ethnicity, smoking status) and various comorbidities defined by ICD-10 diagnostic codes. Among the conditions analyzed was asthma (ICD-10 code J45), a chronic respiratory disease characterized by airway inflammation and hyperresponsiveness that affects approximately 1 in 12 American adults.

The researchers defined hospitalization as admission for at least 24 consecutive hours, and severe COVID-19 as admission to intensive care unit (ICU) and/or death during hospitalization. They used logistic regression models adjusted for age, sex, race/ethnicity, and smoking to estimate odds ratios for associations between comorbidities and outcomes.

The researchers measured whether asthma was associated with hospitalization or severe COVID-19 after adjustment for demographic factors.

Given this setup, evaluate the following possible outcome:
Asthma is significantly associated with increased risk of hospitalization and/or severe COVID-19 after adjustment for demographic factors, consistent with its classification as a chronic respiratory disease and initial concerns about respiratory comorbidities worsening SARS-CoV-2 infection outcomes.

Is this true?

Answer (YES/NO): YES